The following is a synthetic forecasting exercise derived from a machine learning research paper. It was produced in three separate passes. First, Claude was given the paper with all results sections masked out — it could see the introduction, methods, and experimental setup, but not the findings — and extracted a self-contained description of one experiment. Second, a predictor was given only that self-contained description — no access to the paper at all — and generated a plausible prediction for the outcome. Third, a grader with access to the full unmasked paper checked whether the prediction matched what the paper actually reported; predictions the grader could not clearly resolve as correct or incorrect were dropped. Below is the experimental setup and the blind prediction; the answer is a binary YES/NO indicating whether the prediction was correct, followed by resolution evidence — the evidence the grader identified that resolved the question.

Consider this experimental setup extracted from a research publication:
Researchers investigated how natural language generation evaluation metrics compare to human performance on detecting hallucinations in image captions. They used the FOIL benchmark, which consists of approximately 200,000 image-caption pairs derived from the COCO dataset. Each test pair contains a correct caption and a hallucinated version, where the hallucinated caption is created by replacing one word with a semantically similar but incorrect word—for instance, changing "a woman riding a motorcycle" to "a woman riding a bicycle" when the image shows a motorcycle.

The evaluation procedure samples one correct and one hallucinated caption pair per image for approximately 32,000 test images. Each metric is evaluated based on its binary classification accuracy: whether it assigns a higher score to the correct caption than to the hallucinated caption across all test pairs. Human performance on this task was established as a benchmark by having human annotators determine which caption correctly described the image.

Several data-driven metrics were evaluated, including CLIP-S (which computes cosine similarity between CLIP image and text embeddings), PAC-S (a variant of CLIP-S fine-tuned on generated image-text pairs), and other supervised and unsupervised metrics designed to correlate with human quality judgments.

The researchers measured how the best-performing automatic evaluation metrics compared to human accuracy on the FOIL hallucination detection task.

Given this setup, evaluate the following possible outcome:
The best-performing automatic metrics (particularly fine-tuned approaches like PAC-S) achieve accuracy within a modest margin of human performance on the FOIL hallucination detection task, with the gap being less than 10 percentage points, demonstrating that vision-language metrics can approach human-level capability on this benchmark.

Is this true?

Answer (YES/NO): YES